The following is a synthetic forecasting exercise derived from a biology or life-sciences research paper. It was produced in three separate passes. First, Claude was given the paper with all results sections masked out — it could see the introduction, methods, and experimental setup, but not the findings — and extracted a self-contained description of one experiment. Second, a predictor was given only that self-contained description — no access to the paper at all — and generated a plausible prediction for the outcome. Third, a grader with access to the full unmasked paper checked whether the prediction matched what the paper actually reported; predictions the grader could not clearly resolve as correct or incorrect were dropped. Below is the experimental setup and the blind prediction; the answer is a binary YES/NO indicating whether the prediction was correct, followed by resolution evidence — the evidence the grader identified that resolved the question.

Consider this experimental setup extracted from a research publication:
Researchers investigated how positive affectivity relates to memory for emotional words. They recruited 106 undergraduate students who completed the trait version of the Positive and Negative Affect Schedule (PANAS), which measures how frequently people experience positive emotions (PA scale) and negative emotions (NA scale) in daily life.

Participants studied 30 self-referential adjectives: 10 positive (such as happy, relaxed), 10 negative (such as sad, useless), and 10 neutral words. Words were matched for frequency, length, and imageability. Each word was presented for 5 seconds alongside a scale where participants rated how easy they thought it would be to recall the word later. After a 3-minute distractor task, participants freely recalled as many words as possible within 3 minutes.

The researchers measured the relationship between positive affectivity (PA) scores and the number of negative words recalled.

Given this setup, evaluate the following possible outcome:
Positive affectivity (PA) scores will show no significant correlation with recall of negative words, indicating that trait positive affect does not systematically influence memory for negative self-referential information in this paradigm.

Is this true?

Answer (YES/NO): NO